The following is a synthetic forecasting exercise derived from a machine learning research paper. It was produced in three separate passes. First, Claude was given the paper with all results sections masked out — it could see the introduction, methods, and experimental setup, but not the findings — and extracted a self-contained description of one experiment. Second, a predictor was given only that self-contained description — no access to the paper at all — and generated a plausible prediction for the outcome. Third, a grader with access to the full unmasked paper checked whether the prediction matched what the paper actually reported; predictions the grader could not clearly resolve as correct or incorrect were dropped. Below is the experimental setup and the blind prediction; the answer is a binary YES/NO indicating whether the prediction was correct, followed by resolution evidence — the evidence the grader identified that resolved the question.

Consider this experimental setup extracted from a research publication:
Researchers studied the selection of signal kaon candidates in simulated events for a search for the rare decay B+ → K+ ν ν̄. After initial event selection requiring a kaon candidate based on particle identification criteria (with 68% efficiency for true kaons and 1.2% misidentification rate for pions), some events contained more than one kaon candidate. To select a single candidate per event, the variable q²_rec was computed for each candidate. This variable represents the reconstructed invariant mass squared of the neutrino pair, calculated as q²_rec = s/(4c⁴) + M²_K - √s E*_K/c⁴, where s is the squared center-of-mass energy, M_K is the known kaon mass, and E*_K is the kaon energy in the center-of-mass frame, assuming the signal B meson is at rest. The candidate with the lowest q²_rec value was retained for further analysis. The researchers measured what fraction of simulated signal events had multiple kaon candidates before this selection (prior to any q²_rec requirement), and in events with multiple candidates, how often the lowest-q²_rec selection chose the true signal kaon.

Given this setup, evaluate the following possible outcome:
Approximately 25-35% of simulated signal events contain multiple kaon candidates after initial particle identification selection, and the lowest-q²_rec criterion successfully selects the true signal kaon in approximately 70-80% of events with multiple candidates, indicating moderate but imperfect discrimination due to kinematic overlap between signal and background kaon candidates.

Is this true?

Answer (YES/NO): NO